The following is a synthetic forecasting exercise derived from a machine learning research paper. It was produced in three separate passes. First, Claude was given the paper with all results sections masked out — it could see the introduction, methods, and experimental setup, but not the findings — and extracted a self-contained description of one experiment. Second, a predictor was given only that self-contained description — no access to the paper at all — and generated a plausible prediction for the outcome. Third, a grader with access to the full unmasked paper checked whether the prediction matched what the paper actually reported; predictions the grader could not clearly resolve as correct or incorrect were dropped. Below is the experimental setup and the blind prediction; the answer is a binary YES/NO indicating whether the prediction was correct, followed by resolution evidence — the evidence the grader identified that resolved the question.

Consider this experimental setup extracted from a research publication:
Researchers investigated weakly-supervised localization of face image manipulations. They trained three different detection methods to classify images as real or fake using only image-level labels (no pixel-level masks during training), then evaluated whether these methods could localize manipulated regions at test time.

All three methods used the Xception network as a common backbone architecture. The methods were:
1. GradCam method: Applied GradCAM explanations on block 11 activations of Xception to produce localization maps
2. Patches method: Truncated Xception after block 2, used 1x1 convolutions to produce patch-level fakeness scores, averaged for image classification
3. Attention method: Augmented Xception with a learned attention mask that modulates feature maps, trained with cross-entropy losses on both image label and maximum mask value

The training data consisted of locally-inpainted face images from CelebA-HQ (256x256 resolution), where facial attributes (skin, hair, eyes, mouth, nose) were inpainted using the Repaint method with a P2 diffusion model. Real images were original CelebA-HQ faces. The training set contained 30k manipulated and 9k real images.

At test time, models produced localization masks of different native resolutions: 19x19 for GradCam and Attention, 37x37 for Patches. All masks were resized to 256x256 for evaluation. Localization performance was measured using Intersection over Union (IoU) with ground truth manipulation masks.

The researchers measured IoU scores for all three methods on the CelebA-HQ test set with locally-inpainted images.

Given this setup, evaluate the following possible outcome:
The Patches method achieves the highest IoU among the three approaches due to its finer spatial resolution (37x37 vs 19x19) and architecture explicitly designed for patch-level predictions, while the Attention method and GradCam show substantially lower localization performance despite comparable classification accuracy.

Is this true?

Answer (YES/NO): YES